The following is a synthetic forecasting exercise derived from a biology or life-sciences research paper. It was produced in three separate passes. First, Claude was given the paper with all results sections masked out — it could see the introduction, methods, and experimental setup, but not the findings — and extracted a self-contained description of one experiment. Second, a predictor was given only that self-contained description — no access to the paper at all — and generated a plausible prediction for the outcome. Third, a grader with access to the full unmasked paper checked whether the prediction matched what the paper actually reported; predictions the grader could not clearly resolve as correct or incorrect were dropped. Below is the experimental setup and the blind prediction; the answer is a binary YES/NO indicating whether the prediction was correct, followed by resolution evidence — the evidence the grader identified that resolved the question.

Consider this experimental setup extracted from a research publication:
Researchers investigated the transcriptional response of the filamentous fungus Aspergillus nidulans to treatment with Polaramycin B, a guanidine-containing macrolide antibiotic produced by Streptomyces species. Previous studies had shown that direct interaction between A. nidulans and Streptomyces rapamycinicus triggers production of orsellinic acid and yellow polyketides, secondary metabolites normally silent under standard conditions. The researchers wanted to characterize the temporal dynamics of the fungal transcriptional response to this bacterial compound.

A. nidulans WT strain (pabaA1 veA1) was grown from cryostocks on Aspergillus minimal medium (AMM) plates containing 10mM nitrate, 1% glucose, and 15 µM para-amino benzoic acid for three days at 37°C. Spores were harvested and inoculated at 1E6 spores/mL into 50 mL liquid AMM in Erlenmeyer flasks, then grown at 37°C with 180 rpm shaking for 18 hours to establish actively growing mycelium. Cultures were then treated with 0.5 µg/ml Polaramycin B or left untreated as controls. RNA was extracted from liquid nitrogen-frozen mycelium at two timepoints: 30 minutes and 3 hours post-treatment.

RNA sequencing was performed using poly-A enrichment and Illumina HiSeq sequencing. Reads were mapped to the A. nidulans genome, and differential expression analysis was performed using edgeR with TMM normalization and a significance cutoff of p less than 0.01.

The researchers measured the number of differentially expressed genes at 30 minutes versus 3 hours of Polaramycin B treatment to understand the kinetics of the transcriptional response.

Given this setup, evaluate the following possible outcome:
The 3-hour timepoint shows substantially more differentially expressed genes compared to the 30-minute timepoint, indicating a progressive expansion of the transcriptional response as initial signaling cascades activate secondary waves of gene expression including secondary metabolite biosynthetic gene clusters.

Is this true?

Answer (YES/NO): YES